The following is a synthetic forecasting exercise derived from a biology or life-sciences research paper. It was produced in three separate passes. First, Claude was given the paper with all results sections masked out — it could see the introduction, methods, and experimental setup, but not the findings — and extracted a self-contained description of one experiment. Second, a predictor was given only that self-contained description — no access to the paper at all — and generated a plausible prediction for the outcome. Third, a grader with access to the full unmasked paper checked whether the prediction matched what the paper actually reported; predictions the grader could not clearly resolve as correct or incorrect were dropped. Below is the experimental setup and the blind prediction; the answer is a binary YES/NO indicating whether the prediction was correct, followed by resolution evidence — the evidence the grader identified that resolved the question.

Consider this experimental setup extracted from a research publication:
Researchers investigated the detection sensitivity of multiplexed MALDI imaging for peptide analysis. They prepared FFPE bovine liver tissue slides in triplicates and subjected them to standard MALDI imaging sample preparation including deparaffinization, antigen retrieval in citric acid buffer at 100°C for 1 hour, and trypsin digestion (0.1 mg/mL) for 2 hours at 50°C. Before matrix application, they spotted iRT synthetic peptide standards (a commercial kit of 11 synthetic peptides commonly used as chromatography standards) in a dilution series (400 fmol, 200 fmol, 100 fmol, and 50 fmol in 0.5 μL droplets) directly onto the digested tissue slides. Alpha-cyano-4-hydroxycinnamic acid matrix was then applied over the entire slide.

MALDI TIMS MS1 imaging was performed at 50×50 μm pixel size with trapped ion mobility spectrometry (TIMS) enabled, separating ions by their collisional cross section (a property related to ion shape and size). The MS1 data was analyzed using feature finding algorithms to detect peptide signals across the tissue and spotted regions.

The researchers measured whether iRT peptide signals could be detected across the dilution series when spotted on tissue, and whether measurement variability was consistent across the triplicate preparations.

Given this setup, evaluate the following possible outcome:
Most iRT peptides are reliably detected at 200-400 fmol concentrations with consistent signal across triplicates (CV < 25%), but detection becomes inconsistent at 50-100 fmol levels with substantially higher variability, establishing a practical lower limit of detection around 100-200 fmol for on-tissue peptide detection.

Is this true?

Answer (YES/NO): NO